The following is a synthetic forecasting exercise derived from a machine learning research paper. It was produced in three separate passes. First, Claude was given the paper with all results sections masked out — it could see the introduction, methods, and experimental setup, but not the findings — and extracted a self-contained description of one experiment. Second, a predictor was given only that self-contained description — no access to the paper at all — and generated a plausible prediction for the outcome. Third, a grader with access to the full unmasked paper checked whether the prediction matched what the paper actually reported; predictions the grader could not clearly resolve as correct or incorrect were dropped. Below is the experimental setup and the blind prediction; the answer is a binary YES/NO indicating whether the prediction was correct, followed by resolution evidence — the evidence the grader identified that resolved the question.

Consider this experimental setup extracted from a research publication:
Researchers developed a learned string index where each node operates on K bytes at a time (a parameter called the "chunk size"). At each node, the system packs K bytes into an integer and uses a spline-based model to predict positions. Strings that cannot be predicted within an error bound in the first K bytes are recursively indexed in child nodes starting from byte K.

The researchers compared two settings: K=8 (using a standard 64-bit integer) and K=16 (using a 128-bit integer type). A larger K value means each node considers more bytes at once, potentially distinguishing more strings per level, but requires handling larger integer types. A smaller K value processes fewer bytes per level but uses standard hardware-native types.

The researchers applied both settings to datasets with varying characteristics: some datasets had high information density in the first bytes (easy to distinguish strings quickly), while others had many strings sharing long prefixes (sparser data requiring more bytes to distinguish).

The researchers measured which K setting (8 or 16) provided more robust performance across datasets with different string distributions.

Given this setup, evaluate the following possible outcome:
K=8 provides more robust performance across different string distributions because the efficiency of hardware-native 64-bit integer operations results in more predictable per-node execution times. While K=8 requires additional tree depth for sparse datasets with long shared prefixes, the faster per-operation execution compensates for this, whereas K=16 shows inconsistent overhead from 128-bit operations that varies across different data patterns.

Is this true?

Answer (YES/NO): NO